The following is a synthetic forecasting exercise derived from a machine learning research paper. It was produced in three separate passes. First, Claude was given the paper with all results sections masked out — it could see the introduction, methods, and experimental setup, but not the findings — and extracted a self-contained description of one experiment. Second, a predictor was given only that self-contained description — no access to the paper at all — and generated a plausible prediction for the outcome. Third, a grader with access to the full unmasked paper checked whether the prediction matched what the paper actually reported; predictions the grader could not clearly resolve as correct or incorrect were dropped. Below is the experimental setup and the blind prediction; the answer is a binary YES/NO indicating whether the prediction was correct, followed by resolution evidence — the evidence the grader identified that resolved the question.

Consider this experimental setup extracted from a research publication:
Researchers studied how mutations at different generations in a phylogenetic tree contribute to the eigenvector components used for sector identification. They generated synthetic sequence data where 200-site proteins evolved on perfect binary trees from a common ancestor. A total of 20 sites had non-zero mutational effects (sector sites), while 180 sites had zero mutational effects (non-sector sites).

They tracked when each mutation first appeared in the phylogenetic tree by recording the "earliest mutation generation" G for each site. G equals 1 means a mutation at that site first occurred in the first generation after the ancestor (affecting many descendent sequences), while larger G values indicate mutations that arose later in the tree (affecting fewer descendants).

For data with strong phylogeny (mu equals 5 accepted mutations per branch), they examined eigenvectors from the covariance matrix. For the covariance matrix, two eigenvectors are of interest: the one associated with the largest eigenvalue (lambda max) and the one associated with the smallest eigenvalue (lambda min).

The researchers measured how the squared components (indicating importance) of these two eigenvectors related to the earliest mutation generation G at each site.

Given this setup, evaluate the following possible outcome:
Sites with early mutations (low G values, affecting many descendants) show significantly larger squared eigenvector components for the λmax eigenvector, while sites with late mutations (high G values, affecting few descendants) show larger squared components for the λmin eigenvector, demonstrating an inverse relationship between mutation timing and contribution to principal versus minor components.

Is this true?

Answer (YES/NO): YES